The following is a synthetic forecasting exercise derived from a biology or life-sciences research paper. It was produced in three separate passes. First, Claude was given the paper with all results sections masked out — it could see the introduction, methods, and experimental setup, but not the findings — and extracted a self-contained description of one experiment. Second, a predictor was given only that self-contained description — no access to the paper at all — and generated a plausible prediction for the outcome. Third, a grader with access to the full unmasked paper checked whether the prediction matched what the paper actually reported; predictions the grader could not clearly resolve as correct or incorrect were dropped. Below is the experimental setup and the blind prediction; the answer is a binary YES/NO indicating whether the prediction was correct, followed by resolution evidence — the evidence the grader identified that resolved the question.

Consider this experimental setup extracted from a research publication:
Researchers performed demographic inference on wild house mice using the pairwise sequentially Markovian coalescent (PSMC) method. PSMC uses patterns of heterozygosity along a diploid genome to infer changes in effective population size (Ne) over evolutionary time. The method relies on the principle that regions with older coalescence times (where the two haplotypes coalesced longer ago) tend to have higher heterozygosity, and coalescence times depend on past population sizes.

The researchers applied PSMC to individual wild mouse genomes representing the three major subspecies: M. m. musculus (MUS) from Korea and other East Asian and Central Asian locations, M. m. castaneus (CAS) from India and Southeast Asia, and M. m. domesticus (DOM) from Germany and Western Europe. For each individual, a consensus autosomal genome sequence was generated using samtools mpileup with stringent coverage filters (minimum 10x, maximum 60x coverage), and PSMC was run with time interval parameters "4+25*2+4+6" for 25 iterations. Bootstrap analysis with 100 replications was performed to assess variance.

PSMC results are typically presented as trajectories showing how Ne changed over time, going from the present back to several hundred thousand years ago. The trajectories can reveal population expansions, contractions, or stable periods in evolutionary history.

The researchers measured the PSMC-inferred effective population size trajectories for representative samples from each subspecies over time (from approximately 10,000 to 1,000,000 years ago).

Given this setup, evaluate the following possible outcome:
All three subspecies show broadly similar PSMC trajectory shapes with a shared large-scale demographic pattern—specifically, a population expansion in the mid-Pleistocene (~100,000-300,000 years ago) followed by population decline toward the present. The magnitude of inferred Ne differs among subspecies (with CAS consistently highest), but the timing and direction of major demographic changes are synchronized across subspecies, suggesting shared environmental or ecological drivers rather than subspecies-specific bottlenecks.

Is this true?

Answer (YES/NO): NO